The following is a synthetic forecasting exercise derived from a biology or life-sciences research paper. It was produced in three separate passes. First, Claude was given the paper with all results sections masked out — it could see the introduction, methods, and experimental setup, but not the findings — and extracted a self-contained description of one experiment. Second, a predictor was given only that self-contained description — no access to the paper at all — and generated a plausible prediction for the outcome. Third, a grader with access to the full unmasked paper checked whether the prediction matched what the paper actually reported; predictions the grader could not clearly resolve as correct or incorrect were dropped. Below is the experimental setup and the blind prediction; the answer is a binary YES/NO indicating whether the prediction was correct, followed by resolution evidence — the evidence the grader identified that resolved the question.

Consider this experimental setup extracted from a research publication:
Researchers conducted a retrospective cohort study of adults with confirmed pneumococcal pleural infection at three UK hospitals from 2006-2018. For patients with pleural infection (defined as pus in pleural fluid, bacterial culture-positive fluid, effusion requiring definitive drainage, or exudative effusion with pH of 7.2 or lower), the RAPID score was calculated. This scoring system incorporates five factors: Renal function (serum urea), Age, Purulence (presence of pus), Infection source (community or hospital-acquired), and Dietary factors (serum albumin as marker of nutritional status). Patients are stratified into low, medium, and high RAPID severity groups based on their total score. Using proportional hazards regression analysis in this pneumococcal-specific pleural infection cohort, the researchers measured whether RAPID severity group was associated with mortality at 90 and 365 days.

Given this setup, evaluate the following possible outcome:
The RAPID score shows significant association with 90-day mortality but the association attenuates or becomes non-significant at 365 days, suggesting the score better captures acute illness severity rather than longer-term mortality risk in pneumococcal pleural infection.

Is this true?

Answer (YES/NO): NO